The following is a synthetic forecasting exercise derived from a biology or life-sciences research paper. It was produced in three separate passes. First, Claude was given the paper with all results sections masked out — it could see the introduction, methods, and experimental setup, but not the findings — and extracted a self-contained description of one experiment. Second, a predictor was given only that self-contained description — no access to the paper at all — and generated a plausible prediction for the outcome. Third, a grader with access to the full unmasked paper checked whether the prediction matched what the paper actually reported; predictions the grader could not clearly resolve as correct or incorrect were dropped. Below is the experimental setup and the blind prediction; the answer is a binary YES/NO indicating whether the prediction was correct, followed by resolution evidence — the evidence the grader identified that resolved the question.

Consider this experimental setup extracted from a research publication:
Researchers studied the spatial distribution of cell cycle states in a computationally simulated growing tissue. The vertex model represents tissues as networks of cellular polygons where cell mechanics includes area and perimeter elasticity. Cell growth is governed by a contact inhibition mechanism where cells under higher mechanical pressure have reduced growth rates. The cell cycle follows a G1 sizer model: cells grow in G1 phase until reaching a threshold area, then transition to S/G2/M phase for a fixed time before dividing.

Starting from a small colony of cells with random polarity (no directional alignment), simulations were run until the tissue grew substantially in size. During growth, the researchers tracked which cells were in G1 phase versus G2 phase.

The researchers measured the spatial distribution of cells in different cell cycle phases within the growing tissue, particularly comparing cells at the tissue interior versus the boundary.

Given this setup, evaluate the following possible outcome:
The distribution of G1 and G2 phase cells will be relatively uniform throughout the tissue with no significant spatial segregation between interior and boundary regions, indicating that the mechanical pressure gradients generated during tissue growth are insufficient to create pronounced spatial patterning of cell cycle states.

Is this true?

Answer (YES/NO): NO